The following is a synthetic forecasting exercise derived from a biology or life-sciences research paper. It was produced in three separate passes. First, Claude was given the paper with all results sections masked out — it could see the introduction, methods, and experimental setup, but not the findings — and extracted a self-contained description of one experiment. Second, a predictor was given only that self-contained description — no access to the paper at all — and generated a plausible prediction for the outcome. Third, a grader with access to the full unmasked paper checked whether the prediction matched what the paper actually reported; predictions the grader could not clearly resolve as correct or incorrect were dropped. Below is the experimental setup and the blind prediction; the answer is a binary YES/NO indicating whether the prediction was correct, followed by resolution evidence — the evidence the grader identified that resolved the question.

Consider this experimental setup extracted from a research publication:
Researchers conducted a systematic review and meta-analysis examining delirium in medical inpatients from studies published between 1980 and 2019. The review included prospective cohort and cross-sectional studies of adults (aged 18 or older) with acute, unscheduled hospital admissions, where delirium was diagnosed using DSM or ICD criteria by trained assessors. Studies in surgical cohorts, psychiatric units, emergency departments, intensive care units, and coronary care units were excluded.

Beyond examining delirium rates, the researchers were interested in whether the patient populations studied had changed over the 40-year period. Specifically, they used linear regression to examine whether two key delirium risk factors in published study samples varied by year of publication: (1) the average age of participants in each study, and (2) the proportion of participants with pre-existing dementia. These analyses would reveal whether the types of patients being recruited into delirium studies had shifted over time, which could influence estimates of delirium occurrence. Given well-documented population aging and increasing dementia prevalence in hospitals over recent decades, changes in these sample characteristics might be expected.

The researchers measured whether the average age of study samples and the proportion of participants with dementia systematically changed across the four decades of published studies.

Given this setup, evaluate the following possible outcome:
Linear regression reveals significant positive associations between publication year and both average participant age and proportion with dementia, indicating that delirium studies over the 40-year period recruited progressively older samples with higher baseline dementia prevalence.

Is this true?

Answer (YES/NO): NO